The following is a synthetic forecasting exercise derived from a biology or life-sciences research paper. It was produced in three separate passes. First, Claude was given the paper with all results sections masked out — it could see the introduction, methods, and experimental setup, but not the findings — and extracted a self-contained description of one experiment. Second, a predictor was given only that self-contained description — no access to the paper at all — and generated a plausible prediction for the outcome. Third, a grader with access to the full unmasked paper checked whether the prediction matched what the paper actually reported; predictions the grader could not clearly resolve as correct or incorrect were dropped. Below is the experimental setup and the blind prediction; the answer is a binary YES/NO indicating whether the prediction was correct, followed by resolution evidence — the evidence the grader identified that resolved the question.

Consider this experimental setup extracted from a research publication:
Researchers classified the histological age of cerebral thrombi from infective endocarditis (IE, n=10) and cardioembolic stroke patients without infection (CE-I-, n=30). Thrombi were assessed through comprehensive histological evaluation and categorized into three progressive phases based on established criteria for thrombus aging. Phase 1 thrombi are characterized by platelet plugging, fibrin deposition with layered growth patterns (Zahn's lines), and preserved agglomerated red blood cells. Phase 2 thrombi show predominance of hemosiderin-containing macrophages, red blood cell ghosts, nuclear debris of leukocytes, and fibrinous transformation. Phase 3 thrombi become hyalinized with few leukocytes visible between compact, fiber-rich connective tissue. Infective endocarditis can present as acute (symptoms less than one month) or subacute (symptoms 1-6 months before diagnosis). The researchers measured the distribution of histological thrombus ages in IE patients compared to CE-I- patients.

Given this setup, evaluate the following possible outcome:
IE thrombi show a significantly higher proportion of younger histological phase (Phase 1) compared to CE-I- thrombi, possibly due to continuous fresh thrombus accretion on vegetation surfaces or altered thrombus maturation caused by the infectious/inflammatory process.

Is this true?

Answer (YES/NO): NO